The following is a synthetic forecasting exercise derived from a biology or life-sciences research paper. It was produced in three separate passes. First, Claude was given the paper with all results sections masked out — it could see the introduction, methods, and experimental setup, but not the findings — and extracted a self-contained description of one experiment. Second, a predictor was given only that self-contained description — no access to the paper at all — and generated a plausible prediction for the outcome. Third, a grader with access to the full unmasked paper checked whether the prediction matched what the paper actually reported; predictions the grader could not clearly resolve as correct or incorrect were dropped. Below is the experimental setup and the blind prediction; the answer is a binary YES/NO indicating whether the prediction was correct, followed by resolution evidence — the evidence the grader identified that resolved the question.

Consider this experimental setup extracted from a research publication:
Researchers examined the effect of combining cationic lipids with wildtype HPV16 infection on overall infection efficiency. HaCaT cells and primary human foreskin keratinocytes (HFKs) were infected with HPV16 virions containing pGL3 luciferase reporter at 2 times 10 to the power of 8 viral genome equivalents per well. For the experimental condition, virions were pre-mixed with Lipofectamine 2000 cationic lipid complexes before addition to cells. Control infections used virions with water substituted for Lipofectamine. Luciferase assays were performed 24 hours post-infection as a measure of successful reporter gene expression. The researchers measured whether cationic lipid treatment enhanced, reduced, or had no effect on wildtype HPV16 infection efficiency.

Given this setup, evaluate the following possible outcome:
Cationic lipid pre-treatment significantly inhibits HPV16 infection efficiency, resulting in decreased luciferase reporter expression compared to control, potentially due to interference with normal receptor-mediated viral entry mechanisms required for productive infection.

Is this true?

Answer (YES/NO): NO